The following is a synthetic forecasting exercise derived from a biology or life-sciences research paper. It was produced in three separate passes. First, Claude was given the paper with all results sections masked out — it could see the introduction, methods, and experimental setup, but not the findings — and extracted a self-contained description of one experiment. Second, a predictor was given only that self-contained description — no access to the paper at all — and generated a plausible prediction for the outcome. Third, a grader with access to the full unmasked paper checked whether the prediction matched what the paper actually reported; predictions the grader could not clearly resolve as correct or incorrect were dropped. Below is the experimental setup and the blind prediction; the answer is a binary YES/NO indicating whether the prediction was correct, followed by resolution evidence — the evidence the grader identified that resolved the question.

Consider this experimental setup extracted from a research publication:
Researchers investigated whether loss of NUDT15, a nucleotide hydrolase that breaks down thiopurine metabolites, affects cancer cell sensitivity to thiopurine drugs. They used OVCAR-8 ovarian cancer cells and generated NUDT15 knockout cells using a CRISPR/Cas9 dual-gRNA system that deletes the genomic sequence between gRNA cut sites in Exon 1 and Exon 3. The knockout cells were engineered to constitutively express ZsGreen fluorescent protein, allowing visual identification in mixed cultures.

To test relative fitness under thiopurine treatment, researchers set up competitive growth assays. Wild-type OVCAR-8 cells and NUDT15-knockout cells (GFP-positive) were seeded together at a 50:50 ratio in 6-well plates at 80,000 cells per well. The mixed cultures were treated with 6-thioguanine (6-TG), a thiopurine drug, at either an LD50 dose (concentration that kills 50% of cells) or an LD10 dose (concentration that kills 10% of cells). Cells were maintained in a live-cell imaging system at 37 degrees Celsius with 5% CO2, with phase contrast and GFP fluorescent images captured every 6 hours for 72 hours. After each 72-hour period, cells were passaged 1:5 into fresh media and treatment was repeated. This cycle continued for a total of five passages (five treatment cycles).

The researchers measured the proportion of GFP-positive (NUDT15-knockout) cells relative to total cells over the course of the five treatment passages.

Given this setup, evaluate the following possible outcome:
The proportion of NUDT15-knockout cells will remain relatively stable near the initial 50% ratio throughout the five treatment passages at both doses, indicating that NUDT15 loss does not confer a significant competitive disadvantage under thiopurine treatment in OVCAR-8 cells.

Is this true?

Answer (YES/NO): NO